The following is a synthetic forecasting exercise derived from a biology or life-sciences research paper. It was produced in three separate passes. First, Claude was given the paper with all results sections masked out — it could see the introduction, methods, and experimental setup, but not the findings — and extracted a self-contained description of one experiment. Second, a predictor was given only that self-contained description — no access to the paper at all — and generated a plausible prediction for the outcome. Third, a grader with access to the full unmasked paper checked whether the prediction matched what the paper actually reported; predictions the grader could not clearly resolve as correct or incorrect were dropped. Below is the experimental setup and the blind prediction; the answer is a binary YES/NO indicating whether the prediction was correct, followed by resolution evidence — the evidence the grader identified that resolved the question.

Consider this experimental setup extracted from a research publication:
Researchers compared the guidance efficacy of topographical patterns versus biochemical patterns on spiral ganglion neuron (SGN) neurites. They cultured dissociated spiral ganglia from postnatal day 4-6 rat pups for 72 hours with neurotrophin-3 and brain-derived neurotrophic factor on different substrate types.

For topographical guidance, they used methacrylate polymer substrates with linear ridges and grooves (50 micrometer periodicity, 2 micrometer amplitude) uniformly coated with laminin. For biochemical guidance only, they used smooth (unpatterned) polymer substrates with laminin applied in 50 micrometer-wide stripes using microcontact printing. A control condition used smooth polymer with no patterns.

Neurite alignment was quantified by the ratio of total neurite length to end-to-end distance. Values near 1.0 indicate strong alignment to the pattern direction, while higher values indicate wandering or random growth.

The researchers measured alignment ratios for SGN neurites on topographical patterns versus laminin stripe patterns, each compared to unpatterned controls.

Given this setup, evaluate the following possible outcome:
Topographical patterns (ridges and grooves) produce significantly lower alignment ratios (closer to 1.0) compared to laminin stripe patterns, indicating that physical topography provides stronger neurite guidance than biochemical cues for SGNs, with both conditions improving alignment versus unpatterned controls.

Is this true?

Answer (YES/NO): NO